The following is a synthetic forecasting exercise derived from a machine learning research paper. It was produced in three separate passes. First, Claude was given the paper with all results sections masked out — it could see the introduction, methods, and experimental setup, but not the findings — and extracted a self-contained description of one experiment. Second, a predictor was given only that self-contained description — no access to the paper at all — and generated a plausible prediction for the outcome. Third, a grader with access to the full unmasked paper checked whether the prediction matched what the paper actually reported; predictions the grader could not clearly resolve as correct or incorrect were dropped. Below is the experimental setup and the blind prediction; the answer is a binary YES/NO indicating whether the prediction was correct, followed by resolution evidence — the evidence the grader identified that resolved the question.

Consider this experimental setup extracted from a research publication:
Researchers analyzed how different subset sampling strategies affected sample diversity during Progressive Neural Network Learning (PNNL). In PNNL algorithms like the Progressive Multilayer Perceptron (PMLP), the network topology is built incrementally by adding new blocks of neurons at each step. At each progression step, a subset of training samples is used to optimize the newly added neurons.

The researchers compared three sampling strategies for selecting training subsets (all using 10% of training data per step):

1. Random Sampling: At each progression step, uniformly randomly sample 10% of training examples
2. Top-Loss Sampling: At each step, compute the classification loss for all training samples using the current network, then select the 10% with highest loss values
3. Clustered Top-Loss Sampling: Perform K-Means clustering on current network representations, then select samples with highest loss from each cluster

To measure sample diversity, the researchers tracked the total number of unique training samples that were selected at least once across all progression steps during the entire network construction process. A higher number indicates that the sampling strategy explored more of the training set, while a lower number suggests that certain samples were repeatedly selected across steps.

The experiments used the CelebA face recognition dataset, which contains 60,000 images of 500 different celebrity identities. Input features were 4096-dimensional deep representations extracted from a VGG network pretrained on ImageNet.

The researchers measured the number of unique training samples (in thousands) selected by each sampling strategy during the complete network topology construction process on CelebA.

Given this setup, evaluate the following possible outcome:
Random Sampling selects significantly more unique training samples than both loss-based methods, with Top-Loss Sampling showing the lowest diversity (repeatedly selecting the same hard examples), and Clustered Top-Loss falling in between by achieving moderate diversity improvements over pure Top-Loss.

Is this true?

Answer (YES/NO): YES